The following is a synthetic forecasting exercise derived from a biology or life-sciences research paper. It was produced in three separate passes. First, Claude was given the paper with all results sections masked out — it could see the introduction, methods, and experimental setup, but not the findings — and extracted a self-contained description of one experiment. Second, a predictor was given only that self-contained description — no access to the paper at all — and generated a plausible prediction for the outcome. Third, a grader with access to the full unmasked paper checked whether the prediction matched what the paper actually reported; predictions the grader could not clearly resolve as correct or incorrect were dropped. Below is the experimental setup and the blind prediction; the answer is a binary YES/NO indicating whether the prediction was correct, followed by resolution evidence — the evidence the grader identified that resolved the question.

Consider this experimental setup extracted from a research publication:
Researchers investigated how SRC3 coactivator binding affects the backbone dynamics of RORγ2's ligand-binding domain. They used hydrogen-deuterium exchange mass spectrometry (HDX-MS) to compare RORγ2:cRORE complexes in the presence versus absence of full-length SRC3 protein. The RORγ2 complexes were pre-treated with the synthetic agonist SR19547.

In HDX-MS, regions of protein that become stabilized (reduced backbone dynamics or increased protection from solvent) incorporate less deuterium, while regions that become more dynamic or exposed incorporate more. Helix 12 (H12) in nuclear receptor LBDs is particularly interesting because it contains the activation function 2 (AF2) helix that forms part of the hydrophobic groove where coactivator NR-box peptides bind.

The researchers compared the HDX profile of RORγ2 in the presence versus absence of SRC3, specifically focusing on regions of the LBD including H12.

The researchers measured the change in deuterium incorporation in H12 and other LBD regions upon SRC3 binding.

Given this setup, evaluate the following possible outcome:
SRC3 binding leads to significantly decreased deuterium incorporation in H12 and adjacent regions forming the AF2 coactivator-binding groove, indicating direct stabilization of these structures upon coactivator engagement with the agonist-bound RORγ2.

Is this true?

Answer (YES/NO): YES